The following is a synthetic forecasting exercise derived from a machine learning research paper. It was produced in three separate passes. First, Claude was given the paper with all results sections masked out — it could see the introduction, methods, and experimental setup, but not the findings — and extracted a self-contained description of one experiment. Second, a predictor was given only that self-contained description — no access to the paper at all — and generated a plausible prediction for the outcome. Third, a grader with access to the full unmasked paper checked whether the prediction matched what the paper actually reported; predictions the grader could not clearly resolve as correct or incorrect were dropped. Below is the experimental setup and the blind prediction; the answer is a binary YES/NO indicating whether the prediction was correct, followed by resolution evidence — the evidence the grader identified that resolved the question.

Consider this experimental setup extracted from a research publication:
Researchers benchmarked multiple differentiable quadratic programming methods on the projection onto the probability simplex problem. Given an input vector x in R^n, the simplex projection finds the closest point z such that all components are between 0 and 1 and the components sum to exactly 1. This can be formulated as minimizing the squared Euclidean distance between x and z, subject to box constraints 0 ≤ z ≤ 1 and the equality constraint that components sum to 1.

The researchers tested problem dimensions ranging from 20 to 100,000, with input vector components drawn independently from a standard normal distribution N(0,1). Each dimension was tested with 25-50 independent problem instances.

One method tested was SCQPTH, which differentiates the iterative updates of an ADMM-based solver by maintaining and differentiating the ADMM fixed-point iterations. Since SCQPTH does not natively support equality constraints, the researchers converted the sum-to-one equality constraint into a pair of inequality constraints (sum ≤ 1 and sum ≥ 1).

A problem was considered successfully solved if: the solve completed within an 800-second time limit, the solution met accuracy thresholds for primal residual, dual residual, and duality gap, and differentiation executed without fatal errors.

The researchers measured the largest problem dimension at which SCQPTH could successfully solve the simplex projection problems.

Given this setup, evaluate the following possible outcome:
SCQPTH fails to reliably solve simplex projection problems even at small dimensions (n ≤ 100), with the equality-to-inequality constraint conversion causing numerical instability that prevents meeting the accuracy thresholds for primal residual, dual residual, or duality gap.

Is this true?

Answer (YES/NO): NO